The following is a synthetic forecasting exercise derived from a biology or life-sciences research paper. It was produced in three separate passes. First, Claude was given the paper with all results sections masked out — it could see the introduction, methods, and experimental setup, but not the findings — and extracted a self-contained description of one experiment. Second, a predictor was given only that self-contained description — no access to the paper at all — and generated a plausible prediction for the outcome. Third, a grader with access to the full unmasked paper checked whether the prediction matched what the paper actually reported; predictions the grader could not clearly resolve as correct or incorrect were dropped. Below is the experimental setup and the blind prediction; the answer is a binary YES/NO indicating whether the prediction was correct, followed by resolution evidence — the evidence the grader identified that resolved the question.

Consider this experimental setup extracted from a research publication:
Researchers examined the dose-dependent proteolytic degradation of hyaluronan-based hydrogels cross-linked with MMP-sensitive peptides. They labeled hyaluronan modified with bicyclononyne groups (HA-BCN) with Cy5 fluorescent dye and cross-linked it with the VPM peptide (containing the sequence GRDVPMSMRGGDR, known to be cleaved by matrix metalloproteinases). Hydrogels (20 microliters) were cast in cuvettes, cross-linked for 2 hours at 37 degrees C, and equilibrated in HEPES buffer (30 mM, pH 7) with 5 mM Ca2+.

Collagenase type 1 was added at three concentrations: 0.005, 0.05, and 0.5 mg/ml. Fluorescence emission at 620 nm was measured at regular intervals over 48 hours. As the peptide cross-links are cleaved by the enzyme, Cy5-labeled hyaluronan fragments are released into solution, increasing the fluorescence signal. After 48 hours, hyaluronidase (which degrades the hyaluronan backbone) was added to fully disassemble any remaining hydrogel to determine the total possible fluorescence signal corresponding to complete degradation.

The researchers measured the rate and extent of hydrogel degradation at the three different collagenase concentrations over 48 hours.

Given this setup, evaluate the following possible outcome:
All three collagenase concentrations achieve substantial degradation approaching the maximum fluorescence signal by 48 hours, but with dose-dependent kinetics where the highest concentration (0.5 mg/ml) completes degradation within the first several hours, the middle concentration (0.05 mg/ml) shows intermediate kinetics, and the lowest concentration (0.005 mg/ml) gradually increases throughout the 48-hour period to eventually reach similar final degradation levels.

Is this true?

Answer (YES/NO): NO